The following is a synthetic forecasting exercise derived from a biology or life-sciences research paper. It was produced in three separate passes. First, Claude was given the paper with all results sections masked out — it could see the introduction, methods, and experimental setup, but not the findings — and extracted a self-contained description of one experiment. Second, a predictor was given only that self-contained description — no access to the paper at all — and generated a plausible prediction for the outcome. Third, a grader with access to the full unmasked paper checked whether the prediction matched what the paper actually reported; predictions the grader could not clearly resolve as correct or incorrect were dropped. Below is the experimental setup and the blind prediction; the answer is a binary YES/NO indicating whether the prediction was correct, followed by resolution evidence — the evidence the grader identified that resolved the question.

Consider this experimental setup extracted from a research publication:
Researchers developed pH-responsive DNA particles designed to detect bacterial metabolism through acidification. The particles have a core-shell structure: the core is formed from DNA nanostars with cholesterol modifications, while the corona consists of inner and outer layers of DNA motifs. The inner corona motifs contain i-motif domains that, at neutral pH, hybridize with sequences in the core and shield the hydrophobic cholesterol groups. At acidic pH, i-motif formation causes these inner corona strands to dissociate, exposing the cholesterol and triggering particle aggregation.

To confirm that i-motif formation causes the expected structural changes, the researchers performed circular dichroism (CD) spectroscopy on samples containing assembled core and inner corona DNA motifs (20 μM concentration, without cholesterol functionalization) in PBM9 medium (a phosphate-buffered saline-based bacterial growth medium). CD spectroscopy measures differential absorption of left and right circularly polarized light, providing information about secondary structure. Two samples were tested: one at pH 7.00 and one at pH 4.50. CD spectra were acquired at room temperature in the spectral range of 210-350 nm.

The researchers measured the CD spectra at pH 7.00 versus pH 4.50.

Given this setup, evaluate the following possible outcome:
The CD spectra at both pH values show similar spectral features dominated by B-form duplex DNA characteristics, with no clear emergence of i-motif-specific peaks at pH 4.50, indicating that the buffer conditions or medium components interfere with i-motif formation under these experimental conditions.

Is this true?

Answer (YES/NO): NO